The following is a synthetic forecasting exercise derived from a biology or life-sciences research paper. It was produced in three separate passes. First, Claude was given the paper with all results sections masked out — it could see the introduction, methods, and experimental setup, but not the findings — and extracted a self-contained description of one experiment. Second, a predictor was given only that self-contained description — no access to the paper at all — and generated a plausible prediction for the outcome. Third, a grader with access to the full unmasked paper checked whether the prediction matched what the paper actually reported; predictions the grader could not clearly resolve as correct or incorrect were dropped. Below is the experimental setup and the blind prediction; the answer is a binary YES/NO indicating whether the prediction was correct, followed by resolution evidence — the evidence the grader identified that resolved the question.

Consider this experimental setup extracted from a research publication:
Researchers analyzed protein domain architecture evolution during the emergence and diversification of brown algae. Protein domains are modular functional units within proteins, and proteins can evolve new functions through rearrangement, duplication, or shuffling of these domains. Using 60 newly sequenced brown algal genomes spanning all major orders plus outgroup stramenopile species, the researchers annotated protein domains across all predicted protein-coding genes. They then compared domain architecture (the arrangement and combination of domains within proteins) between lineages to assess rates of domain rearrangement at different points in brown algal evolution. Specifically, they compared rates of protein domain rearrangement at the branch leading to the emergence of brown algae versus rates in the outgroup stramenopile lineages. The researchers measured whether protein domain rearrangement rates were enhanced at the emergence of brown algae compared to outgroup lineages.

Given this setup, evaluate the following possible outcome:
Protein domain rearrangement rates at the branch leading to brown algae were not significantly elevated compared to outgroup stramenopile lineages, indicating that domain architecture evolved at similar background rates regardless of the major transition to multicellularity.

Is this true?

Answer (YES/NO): NO